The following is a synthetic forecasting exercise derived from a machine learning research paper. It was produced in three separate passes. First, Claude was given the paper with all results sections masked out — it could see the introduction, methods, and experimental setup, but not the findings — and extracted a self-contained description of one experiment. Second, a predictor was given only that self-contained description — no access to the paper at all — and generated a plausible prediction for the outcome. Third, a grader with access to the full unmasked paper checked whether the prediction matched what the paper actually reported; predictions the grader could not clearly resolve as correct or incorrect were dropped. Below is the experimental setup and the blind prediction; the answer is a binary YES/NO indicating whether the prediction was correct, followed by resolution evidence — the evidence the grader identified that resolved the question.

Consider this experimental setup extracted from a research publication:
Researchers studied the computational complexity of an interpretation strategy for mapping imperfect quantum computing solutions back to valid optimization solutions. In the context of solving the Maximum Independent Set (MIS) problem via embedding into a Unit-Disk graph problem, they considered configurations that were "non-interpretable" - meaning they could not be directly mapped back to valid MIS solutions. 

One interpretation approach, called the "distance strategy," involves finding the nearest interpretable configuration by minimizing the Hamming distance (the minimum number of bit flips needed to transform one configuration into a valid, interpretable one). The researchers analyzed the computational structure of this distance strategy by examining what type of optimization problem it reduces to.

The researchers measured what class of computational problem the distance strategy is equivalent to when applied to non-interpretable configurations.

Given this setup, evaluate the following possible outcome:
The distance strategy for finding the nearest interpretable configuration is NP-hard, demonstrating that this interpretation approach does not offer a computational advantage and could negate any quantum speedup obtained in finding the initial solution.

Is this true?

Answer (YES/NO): YES